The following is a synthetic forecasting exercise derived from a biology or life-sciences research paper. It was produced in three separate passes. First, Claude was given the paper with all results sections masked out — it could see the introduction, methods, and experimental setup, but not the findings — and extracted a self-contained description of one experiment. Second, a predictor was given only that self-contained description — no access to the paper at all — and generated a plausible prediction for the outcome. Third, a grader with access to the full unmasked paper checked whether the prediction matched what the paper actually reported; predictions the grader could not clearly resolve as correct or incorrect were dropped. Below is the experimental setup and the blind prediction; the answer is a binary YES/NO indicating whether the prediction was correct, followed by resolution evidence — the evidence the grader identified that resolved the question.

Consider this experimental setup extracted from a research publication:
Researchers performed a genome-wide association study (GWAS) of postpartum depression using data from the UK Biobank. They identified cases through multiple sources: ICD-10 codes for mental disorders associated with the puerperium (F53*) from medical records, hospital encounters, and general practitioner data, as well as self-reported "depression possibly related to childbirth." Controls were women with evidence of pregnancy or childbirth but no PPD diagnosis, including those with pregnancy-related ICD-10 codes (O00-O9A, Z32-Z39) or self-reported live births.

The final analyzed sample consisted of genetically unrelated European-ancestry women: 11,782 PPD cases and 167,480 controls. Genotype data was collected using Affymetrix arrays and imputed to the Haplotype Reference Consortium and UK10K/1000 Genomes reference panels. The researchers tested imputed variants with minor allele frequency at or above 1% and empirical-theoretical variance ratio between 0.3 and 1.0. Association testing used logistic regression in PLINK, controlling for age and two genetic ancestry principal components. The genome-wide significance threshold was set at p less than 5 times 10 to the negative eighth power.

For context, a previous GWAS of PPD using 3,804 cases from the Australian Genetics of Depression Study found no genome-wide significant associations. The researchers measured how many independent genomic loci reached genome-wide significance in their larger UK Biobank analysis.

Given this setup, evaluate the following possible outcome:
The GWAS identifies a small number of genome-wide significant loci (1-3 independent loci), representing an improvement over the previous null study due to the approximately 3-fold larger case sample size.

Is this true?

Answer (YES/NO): YES